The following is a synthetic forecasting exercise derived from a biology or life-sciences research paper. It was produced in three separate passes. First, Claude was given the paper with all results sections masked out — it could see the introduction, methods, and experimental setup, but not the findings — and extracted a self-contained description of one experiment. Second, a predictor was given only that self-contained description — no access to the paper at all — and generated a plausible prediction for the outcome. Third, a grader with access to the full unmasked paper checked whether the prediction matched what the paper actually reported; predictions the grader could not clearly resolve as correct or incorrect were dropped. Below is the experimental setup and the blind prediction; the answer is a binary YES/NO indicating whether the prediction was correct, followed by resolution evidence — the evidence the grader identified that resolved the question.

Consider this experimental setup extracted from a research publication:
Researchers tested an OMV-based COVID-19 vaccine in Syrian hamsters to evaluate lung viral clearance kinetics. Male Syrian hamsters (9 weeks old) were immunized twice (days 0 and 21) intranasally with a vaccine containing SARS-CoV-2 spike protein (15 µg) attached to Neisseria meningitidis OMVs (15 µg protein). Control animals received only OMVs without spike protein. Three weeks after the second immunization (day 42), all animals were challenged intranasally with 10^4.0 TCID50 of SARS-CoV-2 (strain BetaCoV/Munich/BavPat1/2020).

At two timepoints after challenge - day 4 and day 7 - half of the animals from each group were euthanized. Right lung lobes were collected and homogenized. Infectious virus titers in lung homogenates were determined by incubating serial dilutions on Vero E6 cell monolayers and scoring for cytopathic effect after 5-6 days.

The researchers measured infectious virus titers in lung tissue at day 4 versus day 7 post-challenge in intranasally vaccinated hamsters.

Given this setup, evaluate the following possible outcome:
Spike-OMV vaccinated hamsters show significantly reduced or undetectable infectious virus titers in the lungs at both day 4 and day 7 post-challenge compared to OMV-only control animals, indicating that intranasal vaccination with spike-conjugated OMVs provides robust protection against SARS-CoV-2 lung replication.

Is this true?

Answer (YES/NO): YES